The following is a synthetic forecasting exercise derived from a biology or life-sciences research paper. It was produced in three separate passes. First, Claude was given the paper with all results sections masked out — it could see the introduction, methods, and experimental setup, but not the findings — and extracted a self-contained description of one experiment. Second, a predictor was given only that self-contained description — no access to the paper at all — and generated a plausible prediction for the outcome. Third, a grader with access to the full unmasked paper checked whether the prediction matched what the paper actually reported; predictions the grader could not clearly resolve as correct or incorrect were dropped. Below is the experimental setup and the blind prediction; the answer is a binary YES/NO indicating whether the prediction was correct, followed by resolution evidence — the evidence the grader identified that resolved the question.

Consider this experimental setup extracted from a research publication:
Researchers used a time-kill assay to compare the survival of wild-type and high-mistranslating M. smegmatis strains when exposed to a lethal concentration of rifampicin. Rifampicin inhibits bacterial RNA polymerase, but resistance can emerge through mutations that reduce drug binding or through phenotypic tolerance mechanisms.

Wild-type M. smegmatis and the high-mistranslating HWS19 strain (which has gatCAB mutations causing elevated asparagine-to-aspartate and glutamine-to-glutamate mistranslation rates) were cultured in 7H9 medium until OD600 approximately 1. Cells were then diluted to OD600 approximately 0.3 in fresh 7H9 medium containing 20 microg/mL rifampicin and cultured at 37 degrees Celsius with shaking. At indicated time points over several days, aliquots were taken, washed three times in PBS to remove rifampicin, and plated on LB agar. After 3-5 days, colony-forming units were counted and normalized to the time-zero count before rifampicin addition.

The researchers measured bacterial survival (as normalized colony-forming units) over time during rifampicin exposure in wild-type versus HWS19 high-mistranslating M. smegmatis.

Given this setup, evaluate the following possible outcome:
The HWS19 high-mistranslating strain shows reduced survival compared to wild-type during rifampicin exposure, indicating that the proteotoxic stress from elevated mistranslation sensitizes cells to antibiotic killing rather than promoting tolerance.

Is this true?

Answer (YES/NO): NO